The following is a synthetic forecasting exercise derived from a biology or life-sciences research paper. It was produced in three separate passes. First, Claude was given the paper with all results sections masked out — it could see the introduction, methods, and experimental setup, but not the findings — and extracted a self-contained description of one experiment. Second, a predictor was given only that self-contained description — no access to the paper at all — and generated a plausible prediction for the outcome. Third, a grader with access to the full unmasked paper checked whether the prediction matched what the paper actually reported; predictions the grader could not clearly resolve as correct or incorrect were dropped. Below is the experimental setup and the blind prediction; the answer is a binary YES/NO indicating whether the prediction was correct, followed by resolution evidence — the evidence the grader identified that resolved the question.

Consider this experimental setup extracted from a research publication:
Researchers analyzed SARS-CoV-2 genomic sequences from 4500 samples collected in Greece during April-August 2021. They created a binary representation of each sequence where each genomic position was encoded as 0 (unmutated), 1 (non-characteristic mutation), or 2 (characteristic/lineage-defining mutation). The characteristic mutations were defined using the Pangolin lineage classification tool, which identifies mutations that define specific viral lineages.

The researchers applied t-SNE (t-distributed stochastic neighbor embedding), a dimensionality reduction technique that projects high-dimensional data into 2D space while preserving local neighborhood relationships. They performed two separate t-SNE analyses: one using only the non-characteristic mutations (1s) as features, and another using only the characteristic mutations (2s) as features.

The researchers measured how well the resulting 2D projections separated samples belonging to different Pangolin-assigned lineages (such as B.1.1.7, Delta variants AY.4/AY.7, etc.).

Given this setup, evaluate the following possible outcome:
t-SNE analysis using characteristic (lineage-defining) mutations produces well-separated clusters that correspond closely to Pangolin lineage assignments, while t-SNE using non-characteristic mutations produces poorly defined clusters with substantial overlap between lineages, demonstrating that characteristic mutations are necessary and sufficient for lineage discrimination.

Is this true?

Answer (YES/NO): NO